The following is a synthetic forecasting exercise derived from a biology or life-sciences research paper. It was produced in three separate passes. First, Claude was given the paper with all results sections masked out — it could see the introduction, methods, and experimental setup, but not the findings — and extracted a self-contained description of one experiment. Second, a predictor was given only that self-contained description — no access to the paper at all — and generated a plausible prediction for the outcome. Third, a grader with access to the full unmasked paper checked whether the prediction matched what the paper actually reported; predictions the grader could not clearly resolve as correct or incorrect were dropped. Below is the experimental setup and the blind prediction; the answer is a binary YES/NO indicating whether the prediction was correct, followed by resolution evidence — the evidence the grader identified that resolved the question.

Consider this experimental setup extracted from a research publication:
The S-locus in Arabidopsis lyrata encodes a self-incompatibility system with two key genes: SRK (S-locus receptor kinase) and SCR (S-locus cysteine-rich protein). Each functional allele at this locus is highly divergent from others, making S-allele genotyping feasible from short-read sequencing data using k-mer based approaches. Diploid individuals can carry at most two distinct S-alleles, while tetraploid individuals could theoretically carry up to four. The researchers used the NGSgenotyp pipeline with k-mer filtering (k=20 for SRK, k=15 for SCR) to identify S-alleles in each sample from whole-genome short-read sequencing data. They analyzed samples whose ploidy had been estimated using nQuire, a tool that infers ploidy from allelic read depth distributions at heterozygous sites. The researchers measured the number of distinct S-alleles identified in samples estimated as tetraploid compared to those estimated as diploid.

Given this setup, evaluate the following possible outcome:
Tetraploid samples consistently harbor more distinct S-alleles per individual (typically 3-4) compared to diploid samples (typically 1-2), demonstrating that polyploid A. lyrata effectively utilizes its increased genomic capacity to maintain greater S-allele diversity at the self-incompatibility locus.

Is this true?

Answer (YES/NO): NO